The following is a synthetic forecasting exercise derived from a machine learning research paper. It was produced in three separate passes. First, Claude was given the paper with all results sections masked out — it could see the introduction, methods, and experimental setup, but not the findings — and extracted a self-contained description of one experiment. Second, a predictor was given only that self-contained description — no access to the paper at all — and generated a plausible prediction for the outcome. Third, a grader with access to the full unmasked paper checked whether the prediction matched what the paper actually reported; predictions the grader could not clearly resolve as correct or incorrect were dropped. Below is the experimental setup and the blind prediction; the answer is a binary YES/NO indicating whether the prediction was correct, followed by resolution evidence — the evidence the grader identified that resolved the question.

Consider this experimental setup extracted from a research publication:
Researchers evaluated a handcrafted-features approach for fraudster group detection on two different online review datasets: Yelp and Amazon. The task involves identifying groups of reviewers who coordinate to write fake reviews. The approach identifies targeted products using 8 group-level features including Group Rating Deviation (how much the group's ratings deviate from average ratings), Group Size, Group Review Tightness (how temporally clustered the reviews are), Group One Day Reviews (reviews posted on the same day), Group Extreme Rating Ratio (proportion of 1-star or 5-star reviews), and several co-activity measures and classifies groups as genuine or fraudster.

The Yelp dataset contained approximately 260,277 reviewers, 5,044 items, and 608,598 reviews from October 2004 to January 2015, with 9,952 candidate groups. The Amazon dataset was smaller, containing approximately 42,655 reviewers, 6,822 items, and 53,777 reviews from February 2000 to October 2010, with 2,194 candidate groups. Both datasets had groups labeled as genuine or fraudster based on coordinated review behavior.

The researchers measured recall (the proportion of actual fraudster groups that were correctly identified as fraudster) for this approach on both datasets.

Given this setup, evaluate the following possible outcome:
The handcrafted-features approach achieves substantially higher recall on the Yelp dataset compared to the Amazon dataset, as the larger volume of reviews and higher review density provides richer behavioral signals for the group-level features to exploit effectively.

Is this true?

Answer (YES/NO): NO